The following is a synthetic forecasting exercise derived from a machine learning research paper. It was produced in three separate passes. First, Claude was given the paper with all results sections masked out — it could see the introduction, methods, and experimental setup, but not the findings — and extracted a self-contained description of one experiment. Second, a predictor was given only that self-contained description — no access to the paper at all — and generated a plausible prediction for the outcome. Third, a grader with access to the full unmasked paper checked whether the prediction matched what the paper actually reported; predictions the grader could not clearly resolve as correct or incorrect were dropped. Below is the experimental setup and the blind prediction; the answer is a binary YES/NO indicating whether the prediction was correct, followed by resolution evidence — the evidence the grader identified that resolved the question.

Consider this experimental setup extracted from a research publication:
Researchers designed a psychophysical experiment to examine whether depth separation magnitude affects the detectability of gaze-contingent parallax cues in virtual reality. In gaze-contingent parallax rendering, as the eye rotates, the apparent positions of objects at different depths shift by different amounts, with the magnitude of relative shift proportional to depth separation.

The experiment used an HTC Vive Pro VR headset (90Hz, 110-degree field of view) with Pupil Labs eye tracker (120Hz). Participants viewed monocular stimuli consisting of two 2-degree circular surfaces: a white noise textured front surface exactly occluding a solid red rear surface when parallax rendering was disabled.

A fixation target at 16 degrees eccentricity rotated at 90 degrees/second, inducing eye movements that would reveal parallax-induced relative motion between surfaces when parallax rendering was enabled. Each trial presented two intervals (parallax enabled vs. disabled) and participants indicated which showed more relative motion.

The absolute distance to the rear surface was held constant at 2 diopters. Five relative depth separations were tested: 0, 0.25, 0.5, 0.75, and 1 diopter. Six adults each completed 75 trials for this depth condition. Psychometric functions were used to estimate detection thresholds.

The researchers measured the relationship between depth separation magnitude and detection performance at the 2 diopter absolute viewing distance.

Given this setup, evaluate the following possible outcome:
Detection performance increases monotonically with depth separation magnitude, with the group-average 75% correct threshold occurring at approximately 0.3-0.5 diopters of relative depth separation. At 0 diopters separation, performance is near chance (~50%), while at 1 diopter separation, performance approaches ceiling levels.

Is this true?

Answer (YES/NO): YES